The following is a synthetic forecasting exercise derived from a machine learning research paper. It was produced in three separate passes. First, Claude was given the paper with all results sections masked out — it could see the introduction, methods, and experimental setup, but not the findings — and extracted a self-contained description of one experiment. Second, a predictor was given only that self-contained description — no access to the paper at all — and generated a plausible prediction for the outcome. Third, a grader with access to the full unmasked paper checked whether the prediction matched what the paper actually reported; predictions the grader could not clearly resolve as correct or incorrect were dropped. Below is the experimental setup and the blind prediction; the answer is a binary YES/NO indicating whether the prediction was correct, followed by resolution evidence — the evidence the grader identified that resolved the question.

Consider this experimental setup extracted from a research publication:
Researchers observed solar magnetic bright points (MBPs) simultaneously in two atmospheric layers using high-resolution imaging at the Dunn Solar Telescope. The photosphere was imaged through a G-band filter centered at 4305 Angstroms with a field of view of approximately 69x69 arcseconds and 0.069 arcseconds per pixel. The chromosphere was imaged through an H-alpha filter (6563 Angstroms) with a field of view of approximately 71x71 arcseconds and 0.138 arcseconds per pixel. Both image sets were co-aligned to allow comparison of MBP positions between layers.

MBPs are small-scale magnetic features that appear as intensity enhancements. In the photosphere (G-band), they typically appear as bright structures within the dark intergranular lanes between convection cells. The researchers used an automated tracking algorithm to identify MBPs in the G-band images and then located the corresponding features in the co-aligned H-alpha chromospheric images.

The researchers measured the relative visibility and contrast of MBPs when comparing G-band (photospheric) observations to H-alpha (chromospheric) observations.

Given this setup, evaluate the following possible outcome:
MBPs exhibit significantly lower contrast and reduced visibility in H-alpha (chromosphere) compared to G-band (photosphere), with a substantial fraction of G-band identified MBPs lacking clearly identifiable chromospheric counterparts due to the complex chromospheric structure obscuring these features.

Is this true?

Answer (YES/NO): NO